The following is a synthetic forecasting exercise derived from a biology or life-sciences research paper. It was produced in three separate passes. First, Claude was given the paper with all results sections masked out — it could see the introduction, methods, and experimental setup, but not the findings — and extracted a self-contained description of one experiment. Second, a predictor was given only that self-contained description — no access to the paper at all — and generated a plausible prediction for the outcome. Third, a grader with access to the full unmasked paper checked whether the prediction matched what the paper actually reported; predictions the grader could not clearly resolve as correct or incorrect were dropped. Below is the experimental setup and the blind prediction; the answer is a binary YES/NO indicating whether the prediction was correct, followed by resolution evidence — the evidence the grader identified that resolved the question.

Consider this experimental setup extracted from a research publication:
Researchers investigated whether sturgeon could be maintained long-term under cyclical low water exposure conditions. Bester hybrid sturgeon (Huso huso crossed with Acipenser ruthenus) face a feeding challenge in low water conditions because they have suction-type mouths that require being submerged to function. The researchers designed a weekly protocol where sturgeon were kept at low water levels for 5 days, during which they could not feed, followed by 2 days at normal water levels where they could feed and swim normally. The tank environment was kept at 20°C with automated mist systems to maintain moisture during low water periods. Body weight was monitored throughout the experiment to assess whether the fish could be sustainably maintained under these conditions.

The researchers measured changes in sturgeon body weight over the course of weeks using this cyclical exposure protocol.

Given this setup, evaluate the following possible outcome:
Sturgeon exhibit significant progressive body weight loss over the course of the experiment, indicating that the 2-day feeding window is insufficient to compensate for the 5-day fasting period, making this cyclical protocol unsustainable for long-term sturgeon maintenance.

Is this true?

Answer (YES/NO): NO